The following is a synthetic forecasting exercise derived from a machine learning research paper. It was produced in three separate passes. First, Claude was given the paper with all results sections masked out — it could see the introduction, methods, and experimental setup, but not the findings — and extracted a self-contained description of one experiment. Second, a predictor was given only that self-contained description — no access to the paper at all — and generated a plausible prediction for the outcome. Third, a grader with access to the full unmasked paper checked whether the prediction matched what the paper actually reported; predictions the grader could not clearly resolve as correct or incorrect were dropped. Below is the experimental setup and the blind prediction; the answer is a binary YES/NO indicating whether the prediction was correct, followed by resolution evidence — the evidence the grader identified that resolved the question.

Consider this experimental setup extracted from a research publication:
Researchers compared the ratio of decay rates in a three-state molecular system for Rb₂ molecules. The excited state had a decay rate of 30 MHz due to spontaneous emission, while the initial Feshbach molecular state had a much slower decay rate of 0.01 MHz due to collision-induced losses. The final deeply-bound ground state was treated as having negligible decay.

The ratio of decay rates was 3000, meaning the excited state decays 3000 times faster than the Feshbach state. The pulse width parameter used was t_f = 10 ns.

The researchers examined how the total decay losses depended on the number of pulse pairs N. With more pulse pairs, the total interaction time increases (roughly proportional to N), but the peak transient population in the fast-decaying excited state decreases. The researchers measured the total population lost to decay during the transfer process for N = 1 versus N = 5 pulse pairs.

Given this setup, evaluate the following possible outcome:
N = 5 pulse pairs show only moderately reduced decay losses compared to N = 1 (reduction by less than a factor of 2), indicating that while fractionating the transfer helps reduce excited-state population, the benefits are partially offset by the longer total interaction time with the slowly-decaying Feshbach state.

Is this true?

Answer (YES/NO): NO